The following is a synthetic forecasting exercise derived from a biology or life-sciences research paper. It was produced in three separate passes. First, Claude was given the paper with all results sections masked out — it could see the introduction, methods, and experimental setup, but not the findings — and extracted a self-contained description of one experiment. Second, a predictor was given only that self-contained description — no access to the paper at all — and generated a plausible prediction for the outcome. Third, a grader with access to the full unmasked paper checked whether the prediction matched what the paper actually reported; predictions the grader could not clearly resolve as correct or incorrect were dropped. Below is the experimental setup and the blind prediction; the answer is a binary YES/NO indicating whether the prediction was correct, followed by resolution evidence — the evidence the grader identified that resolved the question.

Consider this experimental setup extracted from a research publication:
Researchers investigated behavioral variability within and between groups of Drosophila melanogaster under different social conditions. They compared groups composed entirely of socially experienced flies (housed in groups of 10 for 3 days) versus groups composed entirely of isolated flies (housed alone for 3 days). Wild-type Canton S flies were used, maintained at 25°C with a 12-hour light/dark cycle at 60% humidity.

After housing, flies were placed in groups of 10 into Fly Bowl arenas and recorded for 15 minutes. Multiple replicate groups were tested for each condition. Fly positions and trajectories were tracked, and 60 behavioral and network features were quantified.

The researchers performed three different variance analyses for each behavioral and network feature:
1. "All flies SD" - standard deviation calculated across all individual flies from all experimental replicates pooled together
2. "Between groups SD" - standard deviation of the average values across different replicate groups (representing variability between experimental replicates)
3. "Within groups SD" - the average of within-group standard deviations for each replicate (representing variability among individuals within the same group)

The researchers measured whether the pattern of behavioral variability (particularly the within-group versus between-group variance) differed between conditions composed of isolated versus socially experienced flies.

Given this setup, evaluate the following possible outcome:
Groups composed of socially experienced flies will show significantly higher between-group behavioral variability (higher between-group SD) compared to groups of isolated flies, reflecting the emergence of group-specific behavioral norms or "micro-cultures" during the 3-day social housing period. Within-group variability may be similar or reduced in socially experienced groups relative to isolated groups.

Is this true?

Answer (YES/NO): NO